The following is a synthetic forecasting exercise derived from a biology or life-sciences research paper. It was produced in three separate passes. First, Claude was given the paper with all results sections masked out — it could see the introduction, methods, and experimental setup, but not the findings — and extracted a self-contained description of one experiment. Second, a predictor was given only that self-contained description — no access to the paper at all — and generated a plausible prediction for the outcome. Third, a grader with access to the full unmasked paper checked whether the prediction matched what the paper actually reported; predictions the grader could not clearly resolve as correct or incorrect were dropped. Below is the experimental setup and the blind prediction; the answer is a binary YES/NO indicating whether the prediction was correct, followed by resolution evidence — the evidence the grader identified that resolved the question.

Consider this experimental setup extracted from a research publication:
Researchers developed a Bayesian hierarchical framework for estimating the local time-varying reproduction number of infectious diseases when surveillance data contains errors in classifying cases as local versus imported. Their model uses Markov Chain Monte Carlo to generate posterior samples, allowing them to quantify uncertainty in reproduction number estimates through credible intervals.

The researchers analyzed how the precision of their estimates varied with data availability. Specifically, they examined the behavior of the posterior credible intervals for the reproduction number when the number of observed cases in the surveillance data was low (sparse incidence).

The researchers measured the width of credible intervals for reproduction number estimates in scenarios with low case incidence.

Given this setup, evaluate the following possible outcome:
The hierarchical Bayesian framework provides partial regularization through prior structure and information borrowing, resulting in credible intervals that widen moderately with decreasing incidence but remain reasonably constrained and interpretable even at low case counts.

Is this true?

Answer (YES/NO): NO